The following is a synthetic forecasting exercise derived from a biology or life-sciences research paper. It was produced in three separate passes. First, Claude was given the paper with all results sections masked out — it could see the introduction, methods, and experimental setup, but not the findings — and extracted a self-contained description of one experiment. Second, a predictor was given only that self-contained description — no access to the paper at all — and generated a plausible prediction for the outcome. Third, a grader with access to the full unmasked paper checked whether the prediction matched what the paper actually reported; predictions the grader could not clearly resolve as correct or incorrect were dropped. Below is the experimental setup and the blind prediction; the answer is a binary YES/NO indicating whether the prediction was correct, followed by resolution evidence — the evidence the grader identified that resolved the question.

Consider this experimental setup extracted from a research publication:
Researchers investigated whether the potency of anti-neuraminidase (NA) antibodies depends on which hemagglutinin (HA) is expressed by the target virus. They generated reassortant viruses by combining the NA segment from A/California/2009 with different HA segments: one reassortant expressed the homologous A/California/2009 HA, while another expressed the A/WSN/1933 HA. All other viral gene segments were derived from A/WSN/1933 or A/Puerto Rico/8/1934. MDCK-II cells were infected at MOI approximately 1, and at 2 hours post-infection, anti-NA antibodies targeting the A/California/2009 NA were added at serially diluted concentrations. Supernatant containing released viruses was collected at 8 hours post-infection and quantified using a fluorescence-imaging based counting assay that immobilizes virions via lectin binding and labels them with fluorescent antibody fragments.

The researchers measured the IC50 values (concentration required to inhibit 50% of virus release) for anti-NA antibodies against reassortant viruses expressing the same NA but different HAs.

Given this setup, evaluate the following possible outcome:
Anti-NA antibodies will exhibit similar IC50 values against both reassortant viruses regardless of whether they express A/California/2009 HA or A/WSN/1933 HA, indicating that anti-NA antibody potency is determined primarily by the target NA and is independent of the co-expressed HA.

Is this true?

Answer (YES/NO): NO